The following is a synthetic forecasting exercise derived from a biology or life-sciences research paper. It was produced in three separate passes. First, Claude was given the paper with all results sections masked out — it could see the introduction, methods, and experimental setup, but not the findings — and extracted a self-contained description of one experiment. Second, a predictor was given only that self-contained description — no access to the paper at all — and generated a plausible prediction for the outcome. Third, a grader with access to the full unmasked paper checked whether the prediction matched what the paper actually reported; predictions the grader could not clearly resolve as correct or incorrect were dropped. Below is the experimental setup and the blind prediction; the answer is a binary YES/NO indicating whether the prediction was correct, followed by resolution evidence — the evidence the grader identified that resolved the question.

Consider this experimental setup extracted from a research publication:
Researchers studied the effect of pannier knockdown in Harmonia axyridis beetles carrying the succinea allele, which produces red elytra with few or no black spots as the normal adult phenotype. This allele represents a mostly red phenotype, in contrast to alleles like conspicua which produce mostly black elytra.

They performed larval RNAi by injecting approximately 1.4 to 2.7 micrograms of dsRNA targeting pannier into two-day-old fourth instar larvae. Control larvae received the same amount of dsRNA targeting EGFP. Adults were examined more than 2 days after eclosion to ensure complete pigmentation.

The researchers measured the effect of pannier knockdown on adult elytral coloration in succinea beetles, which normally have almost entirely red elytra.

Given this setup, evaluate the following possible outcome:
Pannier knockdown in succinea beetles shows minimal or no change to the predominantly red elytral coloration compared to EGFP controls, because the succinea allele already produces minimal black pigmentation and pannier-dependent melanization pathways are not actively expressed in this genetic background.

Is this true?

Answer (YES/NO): NO